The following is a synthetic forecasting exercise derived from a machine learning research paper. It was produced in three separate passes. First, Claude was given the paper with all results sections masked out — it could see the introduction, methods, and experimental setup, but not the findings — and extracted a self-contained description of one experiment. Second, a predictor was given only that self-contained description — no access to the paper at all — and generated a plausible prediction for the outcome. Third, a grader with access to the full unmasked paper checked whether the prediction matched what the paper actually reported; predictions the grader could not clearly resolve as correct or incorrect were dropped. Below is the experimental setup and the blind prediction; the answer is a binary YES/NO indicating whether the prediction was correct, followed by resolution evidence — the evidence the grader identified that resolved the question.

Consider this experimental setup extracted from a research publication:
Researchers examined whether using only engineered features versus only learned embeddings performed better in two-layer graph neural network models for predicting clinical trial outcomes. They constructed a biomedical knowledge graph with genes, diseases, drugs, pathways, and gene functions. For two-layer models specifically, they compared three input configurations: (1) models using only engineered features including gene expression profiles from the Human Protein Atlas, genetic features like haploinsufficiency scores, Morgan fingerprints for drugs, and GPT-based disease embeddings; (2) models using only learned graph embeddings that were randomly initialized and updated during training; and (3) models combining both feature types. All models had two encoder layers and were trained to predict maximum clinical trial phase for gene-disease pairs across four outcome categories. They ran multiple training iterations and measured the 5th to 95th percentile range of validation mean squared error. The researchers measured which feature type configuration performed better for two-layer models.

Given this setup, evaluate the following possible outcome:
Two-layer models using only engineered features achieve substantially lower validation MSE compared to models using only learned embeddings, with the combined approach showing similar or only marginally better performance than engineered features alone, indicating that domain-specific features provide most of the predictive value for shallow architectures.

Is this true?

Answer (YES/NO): NO